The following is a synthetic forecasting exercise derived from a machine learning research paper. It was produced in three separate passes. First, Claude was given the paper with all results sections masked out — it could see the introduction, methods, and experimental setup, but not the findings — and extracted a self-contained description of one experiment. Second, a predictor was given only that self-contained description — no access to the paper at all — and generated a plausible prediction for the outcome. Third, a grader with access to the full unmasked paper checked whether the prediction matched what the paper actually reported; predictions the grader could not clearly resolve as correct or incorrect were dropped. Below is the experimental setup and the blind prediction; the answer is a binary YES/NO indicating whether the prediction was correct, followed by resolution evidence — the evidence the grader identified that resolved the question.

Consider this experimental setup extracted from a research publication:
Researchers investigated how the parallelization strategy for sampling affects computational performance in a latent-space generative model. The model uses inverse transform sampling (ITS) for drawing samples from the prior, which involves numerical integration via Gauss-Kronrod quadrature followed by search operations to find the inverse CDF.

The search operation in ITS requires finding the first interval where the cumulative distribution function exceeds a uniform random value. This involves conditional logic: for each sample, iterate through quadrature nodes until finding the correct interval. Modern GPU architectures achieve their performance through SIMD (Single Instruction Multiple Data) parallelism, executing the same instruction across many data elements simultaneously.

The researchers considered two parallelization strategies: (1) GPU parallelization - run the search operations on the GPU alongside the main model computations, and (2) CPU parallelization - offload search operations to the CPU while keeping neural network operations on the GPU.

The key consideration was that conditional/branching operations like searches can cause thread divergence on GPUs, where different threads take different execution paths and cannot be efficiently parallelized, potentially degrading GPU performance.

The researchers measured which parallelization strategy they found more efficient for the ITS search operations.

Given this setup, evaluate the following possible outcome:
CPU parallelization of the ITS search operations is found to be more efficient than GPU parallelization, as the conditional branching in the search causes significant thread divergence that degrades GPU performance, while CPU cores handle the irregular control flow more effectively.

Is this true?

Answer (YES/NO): YES